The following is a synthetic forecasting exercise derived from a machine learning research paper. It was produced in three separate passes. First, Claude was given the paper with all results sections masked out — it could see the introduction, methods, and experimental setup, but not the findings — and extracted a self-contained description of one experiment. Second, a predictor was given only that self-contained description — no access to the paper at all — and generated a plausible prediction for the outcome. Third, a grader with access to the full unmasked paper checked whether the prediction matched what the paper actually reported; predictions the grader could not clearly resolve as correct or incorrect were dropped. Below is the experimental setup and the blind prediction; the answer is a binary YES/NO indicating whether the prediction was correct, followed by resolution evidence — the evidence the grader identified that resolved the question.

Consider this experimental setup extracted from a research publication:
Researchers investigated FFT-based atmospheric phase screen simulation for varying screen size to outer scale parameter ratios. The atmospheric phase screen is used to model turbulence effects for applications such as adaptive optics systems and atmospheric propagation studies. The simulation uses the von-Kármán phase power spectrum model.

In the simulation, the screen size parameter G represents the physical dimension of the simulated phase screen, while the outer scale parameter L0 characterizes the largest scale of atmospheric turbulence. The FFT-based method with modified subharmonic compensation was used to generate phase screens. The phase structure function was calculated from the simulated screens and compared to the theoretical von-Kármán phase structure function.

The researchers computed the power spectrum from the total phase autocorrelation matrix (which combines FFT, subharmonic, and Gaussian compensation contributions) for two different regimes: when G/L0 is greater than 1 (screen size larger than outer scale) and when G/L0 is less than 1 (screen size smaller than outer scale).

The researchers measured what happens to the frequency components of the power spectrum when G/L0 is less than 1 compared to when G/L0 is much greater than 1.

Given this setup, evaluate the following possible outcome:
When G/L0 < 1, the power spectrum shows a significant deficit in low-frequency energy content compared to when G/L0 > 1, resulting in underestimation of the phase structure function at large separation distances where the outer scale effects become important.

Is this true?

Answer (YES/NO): NO